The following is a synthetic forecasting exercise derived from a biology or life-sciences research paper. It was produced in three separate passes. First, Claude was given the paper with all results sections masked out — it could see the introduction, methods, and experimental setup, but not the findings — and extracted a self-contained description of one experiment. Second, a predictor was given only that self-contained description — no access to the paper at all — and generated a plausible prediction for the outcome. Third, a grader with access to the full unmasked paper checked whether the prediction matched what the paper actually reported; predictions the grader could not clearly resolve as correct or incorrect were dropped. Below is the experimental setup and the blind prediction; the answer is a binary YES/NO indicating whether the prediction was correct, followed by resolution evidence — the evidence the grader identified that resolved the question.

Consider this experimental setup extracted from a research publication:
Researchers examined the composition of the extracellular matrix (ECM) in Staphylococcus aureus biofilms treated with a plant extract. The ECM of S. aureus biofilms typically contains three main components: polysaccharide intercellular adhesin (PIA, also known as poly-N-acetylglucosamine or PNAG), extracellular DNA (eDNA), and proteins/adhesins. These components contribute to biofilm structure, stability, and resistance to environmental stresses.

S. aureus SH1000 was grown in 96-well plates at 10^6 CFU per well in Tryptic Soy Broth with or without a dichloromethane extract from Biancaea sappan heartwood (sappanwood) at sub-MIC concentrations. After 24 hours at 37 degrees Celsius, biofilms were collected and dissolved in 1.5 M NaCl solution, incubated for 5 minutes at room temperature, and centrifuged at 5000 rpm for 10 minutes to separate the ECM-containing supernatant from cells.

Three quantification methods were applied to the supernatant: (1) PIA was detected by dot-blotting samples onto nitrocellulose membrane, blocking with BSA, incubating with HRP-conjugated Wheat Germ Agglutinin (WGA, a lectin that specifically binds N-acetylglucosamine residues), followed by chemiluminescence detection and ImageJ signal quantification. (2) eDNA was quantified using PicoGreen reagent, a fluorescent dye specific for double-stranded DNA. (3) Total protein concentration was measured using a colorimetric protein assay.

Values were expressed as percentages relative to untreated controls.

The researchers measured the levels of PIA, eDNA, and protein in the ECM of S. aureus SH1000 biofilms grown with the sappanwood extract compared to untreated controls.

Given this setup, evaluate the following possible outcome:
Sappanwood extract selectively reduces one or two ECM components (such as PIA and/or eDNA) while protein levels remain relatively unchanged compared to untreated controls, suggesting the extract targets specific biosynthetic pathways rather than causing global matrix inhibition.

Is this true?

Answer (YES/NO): NO